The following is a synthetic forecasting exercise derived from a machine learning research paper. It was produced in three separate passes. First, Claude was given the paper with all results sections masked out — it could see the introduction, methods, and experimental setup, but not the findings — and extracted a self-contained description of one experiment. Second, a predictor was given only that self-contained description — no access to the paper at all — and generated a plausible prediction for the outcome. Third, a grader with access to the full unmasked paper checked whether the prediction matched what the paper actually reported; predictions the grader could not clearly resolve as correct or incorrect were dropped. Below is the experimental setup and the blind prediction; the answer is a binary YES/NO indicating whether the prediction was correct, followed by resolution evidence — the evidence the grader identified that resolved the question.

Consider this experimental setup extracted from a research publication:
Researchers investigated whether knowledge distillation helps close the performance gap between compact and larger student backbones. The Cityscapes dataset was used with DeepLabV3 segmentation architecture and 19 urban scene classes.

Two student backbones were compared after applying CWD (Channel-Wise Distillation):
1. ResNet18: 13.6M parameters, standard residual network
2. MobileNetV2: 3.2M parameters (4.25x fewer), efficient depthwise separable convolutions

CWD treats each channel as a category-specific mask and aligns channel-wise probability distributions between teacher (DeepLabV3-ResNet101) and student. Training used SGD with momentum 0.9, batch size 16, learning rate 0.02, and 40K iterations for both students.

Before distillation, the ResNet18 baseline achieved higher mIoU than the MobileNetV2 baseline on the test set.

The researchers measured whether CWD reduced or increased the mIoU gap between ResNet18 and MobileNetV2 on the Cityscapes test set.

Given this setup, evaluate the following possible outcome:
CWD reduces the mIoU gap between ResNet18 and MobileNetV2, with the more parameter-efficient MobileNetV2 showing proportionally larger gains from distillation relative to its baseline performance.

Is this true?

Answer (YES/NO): YES